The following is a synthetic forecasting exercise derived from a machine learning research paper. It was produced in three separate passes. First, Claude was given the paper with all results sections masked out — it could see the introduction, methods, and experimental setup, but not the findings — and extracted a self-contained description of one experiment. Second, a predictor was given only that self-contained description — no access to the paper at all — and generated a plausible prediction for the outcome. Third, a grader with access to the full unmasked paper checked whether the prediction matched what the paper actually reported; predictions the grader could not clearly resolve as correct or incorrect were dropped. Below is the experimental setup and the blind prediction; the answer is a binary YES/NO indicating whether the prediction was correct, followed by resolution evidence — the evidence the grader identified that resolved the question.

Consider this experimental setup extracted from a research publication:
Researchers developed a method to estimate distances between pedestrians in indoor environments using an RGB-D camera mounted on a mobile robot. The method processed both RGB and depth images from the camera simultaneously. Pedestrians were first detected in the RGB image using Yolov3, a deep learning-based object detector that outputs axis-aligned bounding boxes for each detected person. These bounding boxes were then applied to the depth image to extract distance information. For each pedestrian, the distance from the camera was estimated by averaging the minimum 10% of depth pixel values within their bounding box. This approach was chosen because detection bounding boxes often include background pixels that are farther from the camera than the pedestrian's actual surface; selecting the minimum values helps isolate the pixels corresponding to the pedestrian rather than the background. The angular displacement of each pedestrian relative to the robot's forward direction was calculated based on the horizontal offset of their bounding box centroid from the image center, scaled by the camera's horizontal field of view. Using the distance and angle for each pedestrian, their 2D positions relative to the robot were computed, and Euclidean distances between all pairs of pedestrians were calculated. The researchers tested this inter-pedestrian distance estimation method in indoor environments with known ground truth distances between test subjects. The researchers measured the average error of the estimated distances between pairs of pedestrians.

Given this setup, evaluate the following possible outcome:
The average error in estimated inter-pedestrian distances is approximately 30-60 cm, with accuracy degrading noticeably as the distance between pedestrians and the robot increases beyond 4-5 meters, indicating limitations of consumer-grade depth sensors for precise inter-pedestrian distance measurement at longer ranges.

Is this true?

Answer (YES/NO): NO